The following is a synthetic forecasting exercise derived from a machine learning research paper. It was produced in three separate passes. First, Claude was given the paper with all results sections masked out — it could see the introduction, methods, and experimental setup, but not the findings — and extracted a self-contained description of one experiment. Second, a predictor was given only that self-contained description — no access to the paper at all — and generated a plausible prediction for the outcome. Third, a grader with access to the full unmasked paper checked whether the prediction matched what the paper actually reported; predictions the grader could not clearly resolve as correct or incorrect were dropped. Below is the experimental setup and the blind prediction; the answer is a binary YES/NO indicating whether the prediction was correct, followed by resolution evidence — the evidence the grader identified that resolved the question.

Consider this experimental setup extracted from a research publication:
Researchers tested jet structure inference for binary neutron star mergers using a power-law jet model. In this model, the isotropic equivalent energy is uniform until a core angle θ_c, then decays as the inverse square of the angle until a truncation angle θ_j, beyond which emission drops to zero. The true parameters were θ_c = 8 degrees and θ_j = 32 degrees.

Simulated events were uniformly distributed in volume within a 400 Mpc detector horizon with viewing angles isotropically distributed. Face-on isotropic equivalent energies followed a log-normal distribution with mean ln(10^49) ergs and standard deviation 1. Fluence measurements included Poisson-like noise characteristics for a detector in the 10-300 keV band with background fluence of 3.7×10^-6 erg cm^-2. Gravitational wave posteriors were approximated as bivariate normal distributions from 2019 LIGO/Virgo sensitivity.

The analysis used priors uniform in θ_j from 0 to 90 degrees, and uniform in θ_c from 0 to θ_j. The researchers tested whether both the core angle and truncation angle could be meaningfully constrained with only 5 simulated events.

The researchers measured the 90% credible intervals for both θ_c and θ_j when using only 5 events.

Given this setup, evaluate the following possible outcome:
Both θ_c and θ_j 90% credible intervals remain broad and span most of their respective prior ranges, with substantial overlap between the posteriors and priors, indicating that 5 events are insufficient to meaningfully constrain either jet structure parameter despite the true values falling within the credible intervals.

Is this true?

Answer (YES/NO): YES